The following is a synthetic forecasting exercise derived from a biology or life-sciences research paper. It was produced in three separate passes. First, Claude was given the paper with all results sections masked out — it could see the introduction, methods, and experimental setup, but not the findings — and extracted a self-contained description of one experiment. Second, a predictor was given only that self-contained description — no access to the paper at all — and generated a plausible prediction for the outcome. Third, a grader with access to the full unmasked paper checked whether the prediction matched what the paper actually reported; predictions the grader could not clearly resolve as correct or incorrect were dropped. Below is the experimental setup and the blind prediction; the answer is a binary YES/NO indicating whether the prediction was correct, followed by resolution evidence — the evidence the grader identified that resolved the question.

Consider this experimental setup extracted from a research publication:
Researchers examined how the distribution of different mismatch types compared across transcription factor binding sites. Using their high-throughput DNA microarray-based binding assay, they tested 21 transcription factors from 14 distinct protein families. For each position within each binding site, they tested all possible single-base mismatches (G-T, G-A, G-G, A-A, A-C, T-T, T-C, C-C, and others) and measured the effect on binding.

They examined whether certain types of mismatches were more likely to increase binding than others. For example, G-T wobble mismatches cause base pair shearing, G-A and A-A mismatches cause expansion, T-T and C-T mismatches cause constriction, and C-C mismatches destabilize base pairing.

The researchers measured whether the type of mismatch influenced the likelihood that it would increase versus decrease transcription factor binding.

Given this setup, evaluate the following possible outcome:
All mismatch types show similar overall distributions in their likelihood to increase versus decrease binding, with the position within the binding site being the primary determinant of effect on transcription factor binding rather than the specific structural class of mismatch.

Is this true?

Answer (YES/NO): YES